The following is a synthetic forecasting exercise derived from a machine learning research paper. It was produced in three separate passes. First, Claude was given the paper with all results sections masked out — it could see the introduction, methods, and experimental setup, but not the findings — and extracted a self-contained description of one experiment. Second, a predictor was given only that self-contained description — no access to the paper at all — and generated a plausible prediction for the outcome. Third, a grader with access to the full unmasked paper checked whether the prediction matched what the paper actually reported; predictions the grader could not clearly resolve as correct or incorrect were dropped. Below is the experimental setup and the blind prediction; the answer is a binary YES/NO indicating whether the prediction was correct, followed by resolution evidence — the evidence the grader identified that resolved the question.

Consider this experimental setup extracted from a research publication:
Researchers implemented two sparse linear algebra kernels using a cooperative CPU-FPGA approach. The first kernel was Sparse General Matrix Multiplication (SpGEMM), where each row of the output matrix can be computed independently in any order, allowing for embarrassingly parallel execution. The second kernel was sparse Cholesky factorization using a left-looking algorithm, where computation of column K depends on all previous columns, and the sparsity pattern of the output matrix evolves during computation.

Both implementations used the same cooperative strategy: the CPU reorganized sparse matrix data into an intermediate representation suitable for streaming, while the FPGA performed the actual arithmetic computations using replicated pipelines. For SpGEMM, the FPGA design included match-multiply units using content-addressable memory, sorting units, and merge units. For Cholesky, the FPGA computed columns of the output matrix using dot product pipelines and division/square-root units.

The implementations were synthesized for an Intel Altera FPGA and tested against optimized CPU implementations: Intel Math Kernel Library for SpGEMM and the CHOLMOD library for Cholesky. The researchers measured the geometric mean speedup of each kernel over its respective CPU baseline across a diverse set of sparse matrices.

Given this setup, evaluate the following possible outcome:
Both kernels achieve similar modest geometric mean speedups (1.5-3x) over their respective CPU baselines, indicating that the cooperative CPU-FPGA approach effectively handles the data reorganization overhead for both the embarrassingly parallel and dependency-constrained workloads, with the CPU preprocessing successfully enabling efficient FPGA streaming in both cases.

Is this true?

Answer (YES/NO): NO